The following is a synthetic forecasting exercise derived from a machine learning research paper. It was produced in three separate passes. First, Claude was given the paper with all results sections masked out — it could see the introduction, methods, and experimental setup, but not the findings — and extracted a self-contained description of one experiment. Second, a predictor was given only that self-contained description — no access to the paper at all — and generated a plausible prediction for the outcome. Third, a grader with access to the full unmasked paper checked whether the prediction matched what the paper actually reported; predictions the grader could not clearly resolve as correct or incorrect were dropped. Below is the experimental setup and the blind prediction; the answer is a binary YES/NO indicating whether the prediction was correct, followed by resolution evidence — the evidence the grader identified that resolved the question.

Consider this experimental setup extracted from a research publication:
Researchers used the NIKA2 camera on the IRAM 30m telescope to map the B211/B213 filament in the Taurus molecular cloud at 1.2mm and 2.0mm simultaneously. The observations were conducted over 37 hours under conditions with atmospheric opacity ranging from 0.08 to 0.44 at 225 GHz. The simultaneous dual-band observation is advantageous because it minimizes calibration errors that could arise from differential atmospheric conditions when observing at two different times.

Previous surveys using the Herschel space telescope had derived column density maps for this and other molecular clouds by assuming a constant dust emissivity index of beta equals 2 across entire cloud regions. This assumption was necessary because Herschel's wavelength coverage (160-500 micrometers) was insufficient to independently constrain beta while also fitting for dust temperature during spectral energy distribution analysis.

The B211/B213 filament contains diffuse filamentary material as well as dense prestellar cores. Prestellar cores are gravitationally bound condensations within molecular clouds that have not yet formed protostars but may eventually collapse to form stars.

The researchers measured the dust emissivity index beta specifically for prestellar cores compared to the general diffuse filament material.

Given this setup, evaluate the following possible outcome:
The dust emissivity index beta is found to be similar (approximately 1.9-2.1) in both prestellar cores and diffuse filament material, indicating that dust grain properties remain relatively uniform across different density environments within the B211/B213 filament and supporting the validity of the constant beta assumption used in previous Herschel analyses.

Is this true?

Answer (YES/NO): YES